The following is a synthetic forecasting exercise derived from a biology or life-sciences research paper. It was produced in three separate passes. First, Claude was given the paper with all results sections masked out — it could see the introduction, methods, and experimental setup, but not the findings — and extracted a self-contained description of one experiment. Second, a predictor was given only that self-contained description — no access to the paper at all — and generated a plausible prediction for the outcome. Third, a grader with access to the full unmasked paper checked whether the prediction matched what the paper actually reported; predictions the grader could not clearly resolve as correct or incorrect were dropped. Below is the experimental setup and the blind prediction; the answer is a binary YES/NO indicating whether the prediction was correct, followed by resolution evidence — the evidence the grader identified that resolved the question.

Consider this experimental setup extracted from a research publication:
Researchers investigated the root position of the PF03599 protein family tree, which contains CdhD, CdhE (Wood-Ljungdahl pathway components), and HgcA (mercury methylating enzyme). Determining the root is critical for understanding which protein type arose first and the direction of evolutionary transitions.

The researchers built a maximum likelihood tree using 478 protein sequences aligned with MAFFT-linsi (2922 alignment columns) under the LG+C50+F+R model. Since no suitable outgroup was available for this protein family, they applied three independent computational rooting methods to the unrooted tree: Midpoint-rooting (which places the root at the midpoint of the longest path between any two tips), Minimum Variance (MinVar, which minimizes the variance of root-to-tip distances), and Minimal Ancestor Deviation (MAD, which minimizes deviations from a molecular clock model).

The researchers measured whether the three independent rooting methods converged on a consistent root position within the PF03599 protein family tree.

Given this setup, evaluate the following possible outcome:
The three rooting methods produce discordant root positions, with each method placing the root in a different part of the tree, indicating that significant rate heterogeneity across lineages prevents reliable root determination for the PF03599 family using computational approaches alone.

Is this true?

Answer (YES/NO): NO